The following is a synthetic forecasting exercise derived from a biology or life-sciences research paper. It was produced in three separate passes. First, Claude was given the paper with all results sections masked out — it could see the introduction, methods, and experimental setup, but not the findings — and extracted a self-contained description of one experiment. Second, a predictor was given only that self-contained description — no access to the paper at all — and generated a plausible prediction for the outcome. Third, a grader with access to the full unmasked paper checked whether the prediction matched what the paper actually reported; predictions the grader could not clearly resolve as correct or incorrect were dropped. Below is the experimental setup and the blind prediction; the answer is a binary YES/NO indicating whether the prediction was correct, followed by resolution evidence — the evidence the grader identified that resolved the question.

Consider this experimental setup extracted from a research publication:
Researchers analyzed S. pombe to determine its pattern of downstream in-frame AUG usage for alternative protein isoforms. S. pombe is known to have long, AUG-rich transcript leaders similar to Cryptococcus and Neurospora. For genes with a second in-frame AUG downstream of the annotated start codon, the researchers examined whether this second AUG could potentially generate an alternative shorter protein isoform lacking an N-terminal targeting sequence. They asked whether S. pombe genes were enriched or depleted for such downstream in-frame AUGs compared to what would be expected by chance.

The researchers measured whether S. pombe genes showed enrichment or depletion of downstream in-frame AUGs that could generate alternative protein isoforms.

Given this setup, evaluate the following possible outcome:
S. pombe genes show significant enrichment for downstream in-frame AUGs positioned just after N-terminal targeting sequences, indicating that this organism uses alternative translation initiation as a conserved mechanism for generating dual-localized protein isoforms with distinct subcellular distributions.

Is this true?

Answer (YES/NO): NO